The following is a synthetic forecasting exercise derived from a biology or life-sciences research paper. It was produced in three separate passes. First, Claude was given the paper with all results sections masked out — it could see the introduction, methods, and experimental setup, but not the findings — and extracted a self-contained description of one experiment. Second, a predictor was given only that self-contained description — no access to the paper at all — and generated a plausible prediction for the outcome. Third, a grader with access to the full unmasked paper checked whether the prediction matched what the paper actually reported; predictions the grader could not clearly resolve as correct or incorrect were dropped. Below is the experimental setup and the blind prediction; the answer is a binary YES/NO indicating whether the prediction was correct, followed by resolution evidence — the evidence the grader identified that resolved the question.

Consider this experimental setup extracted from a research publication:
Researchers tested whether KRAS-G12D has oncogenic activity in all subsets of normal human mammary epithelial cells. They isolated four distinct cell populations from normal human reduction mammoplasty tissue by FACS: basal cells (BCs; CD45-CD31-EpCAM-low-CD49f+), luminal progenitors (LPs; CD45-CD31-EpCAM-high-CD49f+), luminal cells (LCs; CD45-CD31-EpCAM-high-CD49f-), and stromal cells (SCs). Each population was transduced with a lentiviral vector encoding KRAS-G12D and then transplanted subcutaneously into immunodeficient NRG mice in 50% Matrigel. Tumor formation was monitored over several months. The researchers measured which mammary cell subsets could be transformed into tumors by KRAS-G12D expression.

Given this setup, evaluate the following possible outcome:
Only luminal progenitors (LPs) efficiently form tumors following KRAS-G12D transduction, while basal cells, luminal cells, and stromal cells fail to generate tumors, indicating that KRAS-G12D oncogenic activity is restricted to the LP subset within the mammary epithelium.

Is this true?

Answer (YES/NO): NO